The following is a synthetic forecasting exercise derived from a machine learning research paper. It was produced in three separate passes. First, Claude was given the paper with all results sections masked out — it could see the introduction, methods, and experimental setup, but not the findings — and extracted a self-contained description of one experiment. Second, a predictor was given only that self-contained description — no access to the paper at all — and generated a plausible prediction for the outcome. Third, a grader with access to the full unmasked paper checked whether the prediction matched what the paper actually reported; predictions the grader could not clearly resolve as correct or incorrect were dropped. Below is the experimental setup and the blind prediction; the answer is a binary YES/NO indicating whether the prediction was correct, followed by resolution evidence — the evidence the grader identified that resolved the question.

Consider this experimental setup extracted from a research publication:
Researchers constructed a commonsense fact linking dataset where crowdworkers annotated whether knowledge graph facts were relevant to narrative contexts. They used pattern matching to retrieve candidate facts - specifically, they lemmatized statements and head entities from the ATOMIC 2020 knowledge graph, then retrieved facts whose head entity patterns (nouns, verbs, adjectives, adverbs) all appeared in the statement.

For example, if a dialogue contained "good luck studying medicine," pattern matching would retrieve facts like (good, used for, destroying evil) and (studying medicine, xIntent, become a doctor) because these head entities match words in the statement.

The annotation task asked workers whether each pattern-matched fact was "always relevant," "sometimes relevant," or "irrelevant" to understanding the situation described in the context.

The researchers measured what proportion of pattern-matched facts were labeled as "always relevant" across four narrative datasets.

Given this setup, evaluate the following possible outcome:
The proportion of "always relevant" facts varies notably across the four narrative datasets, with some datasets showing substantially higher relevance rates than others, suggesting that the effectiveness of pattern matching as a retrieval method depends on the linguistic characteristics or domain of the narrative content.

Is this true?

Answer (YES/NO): YES